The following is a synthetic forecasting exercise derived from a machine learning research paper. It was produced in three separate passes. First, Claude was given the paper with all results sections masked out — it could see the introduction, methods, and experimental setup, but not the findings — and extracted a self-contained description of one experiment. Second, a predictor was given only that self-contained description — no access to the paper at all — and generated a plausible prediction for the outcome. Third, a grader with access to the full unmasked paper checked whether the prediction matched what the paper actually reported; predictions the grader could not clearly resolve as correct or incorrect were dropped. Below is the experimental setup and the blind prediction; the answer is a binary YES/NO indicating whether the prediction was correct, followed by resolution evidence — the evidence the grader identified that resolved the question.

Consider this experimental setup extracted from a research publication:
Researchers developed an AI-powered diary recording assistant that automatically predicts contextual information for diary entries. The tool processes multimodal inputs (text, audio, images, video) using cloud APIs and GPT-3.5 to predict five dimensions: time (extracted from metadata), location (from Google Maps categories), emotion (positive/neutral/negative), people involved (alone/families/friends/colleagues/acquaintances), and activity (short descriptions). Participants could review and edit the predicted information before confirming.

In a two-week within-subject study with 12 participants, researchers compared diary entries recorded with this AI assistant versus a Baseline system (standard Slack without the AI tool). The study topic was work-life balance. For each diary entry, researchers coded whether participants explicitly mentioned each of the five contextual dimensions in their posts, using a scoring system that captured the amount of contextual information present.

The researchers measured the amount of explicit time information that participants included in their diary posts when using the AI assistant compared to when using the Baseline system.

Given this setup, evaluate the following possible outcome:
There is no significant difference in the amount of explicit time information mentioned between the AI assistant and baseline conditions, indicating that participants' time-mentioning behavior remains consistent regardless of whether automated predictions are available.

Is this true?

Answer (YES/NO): NO